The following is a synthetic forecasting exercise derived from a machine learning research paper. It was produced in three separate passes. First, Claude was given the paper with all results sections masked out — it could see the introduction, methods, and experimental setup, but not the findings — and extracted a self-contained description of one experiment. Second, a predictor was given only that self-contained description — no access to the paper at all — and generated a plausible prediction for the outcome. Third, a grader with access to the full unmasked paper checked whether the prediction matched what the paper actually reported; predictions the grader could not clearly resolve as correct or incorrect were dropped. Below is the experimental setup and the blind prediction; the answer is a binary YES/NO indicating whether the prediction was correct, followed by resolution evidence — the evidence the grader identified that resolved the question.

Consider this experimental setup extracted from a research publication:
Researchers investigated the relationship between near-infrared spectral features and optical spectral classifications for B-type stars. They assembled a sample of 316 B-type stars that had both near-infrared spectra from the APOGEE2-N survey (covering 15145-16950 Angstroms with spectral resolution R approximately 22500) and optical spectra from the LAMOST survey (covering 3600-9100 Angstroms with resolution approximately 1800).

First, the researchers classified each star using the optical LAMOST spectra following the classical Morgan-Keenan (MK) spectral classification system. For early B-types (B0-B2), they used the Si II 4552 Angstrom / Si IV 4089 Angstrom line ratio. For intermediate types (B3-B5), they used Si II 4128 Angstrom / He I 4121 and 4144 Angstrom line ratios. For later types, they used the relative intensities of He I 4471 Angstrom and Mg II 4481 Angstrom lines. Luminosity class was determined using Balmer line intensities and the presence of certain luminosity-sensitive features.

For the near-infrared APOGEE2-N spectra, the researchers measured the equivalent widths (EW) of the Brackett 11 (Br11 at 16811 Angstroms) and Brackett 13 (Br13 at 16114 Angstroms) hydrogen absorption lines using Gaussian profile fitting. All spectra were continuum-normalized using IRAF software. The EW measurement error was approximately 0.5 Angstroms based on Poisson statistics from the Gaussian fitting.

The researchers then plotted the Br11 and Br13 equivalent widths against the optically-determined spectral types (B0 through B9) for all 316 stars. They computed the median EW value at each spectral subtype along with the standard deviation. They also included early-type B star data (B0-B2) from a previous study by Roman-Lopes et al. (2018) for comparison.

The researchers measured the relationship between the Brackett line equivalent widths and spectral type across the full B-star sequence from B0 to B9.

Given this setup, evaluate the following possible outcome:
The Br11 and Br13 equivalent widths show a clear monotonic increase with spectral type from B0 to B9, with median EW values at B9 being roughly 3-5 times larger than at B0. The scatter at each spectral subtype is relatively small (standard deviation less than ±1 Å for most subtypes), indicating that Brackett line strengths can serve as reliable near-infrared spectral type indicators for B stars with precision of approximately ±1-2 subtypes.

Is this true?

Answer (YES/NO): NO